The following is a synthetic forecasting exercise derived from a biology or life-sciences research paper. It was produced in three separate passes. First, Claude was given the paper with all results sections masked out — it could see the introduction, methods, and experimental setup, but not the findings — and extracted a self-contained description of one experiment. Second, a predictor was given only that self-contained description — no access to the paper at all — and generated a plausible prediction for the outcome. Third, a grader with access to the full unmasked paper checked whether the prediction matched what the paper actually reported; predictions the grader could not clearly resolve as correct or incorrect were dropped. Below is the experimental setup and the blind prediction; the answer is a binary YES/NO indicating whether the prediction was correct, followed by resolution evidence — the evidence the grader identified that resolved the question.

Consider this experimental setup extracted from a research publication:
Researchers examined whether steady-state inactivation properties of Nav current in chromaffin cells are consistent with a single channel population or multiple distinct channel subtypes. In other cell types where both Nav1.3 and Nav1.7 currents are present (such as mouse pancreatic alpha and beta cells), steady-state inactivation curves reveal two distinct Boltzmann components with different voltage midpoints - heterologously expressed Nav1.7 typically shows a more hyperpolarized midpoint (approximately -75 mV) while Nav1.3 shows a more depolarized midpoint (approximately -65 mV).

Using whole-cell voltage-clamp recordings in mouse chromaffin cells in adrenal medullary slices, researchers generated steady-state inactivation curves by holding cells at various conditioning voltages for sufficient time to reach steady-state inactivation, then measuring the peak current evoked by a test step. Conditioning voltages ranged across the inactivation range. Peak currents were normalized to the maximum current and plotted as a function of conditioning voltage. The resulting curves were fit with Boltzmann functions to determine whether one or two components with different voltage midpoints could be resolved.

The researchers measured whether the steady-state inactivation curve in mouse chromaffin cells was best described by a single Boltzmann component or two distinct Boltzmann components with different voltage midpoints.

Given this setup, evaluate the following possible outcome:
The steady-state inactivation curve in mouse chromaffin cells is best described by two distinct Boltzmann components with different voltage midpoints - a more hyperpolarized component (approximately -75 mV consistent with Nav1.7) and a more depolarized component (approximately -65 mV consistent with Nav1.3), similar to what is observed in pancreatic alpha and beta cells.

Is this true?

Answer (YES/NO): NO